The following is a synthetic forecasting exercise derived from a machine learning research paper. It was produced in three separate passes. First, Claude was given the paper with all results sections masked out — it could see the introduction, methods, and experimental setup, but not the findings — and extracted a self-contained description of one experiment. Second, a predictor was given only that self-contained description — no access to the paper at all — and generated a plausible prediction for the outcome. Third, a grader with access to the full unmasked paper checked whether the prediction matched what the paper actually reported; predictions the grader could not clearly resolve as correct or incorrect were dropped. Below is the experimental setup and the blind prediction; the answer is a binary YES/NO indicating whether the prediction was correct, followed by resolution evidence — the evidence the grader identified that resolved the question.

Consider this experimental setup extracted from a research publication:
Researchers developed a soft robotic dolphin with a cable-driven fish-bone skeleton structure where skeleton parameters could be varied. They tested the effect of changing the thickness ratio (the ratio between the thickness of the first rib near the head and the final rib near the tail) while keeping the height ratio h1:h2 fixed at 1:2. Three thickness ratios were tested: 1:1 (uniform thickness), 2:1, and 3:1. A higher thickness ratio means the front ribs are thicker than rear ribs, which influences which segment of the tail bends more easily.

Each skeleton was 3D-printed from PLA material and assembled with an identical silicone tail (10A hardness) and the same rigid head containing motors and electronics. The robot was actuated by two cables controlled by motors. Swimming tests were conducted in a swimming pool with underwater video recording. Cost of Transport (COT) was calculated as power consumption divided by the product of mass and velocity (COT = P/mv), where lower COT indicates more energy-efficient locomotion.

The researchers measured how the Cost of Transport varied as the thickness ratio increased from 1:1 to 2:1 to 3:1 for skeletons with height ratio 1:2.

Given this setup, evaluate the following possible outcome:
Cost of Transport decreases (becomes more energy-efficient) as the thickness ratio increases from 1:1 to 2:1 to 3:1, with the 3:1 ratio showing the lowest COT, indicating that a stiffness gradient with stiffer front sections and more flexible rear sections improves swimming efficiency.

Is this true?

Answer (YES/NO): NO